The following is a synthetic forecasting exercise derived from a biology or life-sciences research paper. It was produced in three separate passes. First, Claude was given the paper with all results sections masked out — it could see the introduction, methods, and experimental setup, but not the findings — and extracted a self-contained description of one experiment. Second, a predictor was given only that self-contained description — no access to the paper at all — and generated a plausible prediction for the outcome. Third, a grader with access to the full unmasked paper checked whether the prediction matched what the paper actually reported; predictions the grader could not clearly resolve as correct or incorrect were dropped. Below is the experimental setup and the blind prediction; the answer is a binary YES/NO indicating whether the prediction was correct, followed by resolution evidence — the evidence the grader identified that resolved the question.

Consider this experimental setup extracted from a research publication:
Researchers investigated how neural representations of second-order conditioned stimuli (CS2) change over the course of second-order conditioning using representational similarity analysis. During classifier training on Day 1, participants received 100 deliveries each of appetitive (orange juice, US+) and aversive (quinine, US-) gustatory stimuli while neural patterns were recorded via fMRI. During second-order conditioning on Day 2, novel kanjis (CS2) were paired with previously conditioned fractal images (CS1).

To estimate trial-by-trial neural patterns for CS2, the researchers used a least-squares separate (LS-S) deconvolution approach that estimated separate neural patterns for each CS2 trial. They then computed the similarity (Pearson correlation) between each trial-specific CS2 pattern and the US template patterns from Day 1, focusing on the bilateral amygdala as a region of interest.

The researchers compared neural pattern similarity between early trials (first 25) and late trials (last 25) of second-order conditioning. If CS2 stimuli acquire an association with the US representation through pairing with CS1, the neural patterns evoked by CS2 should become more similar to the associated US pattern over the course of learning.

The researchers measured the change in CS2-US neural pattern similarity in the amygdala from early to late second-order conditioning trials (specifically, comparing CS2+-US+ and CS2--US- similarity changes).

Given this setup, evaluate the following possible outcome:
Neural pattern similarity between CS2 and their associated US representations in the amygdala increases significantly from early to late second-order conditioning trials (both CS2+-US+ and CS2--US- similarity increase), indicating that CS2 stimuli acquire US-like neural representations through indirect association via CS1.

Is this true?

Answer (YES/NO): NO